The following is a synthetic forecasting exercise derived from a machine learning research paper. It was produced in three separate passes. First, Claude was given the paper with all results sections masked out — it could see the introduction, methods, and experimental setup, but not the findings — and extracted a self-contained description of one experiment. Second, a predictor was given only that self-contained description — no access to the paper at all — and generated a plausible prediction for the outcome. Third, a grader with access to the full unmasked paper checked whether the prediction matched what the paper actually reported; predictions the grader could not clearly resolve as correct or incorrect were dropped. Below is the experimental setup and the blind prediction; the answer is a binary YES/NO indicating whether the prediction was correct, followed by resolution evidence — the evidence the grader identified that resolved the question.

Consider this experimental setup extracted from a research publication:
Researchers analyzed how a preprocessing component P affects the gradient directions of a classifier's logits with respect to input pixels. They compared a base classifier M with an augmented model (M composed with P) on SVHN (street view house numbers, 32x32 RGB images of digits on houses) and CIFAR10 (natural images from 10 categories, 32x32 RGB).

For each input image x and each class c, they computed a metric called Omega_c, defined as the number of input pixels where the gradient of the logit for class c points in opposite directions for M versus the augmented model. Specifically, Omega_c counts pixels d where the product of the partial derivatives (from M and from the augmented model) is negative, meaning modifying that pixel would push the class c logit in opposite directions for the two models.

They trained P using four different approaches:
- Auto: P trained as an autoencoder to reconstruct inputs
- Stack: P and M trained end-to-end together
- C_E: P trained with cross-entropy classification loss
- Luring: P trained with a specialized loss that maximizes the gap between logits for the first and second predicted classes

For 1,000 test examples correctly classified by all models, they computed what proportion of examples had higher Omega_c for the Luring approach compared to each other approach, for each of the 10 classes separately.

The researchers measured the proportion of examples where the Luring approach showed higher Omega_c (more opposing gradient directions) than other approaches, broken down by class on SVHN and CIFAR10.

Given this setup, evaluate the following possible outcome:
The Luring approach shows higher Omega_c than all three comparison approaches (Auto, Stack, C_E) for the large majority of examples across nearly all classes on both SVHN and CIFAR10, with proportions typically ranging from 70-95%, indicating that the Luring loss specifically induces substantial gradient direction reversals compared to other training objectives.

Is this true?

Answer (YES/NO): YES